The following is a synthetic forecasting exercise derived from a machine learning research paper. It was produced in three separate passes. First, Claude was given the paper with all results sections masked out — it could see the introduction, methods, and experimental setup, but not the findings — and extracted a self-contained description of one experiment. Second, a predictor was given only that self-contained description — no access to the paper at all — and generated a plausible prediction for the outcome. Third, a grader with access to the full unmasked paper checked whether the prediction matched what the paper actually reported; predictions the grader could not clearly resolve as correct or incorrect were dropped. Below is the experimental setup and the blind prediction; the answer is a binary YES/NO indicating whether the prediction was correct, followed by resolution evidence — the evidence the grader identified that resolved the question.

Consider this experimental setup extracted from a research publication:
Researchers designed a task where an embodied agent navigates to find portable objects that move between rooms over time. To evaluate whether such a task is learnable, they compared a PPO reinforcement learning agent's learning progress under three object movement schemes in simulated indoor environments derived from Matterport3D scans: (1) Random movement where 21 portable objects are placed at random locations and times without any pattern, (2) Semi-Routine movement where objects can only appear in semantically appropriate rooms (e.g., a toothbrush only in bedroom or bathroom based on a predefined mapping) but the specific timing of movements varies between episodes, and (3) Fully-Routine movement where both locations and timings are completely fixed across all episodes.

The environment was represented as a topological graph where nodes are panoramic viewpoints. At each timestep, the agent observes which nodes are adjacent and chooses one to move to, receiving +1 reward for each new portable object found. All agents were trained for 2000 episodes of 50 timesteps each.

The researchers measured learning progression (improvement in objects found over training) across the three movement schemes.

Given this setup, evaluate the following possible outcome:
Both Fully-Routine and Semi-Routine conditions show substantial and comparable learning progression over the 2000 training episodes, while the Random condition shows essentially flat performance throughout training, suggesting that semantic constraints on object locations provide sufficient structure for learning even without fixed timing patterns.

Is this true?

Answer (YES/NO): NO